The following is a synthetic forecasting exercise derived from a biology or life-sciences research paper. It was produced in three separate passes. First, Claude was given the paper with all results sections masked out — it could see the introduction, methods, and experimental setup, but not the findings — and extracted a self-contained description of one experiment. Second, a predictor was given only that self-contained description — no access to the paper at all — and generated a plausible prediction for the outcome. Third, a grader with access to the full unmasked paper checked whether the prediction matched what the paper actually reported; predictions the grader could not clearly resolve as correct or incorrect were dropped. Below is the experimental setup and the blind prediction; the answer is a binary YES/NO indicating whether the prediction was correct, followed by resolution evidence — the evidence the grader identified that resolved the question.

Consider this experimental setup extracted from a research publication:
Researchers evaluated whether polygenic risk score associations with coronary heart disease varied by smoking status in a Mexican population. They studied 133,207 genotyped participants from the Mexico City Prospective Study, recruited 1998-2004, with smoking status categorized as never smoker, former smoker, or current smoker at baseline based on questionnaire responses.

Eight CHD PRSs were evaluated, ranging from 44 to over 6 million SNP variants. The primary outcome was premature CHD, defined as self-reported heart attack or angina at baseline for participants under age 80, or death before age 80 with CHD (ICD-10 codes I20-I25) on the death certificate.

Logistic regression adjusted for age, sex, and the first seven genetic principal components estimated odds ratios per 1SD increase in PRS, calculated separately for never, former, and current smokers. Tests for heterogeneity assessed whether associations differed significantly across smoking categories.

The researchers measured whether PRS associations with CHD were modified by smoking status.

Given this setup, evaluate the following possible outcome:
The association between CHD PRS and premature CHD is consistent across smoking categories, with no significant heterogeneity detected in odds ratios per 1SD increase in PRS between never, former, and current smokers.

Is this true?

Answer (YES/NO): YES